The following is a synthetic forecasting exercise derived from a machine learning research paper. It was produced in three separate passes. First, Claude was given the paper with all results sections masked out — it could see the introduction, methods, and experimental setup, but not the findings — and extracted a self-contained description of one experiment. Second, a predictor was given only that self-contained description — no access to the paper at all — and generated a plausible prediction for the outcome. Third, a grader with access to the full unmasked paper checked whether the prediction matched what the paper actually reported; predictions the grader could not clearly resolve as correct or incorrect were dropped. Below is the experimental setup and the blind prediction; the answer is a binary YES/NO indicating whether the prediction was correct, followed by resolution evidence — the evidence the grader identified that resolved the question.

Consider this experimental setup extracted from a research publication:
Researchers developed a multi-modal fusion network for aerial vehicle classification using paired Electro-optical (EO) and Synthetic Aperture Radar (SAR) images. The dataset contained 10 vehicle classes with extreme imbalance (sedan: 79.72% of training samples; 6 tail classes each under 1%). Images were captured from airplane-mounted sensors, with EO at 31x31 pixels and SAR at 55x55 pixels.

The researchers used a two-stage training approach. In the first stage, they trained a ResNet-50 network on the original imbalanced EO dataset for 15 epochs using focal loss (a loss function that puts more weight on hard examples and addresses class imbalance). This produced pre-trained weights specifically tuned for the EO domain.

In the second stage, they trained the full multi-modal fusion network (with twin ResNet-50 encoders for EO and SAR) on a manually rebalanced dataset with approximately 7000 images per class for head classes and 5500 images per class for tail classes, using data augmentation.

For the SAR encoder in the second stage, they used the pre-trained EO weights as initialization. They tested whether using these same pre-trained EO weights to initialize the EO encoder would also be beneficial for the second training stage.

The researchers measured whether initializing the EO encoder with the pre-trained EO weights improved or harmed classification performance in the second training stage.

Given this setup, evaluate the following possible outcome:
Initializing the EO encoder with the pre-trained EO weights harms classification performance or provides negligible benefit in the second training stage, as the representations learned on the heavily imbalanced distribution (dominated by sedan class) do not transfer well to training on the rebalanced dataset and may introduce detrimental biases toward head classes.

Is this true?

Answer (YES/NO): YES